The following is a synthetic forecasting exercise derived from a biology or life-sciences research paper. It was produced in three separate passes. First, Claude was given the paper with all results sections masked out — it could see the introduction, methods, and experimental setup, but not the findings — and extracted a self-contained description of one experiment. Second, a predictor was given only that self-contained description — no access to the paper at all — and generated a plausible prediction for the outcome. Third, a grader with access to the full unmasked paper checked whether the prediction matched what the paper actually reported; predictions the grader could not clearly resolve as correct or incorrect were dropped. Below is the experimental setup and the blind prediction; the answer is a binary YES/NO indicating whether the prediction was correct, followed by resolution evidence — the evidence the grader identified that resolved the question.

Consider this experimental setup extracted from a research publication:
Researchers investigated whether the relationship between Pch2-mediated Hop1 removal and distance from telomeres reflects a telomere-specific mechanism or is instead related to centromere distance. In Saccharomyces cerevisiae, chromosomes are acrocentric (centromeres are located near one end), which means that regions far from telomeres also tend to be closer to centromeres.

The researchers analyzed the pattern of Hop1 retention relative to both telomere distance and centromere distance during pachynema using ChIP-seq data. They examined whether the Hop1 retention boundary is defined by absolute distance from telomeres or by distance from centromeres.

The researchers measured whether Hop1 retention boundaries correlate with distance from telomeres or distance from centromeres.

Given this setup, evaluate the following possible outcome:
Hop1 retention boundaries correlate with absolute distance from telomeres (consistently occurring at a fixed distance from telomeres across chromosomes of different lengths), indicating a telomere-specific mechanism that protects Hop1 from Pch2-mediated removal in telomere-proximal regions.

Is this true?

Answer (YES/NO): YES